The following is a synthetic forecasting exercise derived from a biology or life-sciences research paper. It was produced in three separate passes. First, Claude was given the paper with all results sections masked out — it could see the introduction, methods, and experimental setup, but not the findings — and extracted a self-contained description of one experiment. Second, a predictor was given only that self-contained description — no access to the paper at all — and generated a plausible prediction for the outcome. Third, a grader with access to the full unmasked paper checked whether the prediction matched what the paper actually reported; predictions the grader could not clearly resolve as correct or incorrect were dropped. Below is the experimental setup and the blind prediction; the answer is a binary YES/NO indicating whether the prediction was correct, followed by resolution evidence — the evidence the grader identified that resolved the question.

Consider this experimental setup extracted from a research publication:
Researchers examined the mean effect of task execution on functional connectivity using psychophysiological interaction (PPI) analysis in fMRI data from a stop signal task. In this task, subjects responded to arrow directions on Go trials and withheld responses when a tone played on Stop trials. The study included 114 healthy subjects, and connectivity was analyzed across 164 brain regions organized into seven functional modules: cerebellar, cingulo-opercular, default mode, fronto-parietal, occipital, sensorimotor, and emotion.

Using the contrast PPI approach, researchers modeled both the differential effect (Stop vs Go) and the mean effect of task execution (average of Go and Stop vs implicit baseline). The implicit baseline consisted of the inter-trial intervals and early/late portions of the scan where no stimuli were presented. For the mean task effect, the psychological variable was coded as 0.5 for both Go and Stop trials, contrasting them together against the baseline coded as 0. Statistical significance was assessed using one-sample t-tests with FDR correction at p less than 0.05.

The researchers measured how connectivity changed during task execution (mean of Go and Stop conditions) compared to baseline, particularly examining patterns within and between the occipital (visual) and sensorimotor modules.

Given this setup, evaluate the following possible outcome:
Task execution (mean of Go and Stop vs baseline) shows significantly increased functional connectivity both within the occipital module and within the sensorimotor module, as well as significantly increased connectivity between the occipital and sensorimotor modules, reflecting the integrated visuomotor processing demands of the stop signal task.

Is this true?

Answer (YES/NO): NO